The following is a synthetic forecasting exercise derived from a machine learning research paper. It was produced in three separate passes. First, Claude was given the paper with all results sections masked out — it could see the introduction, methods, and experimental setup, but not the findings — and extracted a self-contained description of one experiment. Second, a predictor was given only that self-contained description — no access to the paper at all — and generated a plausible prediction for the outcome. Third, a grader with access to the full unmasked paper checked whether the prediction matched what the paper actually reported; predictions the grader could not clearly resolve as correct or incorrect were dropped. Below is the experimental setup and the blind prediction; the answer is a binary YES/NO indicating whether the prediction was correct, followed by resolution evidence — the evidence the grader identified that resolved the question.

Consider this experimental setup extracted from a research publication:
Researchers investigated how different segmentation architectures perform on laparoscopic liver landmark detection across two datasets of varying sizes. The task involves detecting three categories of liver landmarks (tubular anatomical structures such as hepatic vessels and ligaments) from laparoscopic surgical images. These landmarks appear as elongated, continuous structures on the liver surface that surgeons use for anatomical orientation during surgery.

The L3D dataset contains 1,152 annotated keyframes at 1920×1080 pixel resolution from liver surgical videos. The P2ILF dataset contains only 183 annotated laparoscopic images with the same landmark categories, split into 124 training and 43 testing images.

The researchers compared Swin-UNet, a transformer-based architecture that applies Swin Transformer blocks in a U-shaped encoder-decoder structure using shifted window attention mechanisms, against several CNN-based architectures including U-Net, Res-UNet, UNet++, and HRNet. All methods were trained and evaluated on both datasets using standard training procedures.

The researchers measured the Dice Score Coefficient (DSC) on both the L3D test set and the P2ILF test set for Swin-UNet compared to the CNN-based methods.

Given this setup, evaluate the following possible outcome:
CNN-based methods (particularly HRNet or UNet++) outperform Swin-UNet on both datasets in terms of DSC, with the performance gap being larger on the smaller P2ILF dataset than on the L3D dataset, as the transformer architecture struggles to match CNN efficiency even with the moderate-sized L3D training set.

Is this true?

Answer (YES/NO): NO